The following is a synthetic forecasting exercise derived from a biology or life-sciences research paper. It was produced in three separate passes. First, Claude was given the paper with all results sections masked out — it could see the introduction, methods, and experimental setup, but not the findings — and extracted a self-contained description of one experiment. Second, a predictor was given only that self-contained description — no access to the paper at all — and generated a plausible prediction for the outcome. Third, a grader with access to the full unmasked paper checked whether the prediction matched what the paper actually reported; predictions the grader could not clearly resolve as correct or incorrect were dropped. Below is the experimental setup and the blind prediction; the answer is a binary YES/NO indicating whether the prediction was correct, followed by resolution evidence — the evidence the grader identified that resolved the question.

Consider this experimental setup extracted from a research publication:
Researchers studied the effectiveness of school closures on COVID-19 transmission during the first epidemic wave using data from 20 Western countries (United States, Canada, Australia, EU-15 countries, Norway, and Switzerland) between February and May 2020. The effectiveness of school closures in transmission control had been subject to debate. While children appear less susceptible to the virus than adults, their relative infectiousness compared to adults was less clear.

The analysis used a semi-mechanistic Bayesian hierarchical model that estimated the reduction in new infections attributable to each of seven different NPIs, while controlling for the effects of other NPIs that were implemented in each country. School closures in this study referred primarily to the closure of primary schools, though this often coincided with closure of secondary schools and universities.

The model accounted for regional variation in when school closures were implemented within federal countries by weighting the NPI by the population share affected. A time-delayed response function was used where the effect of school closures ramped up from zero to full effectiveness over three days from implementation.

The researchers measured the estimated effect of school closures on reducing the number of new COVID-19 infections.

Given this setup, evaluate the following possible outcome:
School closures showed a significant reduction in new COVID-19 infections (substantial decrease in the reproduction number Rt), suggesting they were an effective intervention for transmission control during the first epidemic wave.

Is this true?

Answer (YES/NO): NO